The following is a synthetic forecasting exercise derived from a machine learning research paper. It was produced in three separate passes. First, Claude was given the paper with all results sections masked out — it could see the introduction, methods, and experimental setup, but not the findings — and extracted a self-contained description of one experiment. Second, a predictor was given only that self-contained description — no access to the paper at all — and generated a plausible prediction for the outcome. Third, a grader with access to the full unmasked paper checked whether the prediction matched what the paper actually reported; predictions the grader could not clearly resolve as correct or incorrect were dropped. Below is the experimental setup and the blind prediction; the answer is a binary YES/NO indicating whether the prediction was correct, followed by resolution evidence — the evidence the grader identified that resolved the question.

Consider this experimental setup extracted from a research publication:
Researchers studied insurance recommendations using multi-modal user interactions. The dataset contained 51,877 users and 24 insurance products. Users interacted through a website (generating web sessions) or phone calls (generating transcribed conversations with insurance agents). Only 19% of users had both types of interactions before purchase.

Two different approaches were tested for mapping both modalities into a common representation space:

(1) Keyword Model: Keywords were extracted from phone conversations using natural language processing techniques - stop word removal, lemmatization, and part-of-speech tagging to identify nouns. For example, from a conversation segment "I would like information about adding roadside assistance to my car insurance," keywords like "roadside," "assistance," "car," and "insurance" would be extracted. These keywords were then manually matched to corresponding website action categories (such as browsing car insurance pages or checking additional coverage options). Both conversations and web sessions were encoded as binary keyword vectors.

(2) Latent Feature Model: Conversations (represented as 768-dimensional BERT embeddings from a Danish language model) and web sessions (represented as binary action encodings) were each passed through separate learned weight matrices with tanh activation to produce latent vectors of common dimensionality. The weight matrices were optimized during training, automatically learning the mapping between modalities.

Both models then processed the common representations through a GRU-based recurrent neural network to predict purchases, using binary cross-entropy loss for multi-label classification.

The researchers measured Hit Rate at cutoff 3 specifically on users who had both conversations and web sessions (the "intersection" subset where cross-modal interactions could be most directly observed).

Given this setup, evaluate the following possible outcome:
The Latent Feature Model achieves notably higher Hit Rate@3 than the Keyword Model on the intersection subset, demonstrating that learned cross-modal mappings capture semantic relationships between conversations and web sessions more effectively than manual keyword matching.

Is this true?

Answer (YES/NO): NO